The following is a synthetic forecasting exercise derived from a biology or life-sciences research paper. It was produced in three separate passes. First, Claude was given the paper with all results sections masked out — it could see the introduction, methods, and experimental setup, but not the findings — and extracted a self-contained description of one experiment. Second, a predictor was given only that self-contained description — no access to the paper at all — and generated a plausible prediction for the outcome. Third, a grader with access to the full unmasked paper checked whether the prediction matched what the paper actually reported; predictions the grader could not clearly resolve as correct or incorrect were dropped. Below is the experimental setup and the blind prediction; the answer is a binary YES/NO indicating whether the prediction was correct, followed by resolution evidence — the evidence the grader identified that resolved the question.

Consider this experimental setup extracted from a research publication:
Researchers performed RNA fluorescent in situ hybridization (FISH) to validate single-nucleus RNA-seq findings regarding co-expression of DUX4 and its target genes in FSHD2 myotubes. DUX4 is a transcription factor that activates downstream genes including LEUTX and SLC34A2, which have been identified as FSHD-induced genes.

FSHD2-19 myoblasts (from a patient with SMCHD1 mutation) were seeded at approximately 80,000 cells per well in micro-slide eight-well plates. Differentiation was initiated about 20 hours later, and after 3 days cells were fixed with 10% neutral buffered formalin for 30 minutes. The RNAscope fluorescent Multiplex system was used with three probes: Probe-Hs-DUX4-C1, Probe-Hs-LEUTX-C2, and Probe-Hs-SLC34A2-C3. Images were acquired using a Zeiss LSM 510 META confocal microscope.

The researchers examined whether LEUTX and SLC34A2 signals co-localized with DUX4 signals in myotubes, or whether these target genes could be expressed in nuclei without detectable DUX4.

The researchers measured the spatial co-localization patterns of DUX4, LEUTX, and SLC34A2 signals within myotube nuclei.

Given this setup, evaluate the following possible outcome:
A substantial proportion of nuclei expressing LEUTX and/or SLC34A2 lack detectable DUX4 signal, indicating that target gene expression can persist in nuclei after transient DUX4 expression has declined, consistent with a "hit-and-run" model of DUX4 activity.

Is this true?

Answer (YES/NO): YES